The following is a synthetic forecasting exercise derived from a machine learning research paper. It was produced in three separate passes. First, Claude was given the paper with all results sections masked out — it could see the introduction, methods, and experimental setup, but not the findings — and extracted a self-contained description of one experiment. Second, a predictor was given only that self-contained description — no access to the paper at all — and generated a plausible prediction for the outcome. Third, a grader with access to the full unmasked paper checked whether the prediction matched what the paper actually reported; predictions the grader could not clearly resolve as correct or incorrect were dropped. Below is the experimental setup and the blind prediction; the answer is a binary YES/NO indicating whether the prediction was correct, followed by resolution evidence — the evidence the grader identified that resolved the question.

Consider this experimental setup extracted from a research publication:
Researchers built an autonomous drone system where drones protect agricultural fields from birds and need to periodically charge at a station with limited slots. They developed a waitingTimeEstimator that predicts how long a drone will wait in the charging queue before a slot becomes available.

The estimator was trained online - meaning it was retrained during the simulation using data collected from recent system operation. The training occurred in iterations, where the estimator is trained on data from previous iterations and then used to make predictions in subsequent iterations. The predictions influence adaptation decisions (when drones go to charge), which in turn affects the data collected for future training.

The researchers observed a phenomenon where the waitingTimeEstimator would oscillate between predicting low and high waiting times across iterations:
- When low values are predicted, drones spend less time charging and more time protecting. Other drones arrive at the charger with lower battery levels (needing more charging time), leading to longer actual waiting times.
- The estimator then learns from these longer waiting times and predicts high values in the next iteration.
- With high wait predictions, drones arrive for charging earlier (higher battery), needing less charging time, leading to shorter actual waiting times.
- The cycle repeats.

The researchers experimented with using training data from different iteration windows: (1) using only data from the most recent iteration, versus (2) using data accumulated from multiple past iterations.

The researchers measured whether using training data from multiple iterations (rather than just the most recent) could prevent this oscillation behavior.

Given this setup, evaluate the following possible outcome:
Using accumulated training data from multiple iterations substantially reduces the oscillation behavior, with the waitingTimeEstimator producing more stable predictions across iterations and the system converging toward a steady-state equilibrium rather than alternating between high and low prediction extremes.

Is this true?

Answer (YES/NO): YES